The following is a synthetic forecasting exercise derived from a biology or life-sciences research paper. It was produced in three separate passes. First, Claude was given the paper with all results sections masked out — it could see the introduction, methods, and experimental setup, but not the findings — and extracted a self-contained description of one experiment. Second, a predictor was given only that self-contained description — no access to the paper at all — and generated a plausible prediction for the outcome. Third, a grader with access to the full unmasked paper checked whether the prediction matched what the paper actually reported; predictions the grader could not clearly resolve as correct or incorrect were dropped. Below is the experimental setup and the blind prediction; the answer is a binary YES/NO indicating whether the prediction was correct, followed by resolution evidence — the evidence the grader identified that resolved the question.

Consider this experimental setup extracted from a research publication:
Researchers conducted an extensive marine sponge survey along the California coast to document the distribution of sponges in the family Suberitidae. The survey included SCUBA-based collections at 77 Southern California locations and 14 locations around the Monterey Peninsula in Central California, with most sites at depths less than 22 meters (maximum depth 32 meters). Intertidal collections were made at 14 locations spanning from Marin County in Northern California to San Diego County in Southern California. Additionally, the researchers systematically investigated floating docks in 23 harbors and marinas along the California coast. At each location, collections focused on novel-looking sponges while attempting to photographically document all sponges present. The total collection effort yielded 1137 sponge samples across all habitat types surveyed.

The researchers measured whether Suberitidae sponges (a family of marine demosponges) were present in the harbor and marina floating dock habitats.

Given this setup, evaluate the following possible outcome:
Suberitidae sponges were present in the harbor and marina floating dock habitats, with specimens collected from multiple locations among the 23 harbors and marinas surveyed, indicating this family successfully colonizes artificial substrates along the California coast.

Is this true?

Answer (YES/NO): NO